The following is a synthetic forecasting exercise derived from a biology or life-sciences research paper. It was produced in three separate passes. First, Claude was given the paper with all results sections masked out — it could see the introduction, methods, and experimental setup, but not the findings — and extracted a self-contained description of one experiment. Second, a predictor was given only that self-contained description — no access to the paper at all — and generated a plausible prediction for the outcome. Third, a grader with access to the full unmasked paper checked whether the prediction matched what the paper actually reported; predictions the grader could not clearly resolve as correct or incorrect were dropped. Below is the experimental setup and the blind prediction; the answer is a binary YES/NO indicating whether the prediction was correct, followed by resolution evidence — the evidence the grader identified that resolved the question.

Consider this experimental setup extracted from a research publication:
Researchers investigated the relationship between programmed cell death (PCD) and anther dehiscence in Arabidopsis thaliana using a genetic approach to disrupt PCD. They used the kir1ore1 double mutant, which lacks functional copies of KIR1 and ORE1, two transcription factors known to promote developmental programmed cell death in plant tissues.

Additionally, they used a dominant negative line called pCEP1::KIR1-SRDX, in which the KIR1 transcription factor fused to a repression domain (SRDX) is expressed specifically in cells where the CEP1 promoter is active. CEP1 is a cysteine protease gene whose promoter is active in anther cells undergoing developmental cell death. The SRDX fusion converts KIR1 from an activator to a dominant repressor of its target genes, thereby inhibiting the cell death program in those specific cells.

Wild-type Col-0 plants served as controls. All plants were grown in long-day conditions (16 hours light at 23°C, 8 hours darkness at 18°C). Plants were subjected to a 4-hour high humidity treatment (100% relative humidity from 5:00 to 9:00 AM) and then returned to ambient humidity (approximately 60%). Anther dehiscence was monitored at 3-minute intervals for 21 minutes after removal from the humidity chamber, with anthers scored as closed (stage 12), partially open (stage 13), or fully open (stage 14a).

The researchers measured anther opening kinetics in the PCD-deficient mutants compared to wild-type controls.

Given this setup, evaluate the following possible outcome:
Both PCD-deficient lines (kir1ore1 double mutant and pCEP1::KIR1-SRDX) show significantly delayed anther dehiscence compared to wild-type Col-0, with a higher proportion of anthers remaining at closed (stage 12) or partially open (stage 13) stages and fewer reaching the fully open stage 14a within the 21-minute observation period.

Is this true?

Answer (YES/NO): YES